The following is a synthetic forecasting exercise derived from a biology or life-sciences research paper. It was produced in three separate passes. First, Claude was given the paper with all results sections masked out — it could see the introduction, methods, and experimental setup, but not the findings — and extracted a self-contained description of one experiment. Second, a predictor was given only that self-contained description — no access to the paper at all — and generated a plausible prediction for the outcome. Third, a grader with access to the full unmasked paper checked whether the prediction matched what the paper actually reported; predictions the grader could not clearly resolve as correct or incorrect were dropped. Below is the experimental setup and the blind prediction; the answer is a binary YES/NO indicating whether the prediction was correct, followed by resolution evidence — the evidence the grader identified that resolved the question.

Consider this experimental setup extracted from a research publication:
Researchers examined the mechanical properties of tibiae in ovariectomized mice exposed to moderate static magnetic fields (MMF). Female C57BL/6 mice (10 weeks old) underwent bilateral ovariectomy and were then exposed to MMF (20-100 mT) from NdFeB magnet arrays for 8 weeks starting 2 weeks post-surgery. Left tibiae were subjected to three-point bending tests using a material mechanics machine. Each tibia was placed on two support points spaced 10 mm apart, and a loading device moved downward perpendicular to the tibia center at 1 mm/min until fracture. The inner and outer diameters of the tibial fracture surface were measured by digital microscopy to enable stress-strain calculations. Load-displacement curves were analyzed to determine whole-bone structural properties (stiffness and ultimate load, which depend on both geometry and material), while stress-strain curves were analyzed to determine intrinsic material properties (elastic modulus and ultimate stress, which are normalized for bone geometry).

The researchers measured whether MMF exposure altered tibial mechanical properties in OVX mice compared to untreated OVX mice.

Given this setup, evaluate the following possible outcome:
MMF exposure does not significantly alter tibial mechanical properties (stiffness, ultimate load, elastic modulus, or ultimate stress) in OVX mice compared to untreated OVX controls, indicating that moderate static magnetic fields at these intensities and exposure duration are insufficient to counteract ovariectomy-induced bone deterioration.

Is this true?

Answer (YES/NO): NO